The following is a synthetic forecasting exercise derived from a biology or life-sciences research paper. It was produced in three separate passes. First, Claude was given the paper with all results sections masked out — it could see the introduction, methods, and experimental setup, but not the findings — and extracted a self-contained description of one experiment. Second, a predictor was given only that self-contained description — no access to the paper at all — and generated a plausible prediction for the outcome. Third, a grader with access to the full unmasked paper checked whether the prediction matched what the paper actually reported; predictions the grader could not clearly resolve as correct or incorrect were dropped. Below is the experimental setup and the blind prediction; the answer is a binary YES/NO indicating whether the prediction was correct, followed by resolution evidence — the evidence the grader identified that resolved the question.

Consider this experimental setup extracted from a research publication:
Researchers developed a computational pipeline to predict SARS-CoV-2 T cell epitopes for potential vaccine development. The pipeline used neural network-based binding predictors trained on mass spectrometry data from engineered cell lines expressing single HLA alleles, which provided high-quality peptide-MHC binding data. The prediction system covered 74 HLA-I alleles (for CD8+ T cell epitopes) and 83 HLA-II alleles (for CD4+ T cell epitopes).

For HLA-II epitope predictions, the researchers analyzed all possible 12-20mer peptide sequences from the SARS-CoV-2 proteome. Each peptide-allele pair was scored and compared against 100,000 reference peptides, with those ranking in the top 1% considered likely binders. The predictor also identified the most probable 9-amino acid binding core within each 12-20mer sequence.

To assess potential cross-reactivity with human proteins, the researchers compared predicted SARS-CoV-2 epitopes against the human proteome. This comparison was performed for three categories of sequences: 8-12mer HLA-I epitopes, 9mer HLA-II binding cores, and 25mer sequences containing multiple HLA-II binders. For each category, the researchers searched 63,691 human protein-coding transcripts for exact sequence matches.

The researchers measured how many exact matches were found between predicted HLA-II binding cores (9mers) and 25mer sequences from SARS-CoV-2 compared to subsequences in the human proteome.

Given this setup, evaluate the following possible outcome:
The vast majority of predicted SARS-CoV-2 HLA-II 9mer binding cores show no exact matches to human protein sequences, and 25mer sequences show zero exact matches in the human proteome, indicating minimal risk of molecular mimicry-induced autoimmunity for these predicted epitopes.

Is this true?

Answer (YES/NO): YES